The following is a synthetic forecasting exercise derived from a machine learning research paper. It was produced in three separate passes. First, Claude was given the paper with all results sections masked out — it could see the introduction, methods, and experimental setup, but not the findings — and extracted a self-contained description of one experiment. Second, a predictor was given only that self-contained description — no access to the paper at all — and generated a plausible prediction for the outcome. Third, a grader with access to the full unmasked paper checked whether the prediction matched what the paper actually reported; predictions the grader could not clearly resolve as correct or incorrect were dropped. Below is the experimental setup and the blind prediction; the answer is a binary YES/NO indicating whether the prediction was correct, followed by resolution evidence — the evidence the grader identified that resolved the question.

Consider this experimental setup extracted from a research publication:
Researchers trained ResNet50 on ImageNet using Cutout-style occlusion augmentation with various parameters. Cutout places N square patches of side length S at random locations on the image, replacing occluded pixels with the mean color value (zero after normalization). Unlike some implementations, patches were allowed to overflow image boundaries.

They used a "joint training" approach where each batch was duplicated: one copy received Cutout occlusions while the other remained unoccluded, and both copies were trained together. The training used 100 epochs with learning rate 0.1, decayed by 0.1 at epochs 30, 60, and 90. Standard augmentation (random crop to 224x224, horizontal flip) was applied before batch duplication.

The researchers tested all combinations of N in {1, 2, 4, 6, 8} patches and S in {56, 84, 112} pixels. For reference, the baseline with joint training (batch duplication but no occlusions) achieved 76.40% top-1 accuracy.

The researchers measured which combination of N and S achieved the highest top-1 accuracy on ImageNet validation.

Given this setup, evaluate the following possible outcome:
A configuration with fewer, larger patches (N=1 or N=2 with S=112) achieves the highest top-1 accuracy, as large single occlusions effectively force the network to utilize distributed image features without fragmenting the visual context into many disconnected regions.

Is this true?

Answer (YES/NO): NO